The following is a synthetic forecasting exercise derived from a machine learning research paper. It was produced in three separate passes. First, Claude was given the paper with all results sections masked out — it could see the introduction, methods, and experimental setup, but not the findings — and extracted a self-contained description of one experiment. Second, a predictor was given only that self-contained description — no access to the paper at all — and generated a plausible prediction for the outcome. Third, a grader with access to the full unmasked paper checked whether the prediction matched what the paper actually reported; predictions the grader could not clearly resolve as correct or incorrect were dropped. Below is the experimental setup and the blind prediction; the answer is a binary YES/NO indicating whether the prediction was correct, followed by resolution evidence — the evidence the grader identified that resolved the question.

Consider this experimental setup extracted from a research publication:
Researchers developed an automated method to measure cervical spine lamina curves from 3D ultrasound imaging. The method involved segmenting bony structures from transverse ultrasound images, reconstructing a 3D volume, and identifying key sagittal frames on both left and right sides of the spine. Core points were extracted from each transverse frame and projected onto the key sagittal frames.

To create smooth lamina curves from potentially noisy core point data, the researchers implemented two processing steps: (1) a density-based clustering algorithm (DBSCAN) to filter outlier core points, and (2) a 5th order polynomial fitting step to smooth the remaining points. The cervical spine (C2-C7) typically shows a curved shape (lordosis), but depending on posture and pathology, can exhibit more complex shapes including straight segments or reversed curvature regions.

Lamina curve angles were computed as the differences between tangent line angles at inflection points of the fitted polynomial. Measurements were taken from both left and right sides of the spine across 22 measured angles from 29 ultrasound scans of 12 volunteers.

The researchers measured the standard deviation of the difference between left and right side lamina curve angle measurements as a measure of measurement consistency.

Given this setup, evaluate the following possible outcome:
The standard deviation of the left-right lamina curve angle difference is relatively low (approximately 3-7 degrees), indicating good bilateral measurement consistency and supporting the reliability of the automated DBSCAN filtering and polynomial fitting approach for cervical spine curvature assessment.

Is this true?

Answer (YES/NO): YES